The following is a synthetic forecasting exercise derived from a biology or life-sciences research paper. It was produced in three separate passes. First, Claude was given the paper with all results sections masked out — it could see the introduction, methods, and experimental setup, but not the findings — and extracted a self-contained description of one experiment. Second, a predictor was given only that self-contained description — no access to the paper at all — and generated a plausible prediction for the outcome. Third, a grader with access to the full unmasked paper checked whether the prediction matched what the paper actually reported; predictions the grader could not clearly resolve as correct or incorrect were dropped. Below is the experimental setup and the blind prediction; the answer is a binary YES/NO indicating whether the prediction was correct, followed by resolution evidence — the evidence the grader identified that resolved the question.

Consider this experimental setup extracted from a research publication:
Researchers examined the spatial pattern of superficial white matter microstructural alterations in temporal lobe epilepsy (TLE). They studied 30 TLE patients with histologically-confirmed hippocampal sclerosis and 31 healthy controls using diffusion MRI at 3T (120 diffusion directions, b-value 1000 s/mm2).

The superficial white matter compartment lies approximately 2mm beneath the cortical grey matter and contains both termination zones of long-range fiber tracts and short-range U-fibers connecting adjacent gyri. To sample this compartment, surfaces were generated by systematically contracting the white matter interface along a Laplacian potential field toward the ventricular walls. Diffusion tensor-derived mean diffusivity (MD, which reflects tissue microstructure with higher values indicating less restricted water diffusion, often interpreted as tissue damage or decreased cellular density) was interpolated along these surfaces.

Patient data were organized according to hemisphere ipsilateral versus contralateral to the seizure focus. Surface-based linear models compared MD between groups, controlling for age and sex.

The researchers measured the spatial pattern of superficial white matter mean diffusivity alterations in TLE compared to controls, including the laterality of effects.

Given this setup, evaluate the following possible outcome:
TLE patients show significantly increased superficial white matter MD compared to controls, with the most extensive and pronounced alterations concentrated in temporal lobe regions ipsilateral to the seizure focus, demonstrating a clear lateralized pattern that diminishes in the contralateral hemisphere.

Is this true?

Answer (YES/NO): YES